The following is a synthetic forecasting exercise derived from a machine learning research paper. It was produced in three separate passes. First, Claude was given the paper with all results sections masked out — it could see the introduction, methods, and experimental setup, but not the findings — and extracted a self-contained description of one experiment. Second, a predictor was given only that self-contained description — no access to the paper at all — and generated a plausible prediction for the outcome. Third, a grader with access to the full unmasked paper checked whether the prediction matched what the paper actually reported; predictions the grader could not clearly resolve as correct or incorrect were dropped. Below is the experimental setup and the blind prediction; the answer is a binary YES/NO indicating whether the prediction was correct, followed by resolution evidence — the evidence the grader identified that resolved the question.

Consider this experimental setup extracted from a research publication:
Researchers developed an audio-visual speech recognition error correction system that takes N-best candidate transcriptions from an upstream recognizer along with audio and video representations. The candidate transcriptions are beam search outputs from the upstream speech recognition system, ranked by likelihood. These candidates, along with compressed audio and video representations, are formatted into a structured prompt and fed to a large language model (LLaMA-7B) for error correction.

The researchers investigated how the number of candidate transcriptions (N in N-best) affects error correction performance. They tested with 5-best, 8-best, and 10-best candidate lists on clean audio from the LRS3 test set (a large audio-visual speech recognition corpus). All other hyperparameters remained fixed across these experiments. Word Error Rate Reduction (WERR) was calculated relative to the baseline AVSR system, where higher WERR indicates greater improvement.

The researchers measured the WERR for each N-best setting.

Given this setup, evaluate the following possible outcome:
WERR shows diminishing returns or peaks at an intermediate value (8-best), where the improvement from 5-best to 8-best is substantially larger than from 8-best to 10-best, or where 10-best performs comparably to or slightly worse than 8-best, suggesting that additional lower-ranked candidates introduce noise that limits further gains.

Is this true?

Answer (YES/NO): NO